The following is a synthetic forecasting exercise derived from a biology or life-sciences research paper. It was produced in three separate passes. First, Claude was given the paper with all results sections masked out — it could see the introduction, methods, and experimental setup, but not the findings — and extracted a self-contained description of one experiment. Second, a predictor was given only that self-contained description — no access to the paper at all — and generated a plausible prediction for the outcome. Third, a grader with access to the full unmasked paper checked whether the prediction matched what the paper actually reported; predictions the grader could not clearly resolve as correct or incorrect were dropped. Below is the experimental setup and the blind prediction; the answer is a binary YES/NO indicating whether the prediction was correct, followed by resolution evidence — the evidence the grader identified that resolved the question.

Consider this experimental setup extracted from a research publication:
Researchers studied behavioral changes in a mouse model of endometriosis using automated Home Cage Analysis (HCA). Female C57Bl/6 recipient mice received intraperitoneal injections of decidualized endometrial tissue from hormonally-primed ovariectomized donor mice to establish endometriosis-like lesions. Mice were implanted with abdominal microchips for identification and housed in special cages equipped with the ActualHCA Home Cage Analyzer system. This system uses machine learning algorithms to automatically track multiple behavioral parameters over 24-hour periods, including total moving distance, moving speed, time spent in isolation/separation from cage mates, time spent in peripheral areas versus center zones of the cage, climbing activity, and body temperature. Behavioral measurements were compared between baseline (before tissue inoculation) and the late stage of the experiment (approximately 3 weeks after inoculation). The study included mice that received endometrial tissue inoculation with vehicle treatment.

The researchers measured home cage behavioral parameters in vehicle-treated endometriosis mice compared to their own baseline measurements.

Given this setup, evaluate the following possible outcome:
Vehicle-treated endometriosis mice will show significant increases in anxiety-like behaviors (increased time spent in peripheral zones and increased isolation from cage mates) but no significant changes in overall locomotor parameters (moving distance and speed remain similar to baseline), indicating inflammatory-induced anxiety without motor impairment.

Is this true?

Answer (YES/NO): NO